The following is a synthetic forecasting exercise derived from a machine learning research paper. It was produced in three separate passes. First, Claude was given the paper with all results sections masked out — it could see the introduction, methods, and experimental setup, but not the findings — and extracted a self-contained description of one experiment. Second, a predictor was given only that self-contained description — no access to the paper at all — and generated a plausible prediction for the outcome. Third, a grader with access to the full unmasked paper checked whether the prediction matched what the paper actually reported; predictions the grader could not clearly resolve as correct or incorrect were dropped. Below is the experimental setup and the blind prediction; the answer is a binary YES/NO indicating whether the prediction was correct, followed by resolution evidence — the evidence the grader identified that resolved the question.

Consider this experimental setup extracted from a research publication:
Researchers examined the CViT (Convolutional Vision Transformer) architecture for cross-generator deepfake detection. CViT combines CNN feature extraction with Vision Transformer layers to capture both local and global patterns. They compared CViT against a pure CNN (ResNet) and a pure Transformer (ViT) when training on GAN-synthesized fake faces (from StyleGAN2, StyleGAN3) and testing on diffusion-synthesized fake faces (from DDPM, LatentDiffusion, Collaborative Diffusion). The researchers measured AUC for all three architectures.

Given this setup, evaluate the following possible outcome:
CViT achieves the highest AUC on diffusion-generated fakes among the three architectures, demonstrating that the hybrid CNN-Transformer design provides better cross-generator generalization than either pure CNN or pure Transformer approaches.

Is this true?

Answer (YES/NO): NO